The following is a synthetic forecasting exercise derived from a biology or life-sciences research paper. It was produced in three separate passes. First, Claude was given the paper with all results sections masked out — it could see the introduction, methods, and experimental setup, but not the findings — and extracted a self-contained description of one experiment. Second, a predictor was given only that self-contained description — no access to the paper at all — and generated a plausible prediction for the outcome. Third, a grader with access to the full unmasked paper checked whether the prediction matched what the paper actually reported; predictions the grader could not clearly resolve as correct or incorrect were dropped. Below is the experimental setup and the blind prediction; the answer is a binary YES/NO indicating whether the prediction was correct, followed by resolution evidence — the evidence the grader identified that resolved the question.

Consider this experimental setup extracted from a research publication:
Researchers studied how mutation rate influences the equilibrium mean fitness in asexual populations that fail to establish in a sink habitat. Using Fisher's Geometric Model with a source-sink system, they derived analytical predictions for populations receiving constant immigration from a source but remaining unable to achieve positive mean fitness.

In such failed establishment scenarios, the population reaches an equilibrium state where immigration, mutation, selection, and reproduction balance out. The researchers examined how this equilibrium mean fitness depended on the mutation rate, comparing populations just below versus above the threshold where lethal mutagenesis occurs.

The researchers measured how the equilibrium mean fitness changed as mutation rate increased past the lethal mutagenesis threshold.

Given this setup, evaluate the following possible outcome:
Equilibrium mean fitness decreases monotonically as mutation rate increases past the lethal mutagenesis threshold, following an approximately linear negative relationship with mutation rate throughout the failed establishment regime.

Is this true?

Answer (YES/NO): NO